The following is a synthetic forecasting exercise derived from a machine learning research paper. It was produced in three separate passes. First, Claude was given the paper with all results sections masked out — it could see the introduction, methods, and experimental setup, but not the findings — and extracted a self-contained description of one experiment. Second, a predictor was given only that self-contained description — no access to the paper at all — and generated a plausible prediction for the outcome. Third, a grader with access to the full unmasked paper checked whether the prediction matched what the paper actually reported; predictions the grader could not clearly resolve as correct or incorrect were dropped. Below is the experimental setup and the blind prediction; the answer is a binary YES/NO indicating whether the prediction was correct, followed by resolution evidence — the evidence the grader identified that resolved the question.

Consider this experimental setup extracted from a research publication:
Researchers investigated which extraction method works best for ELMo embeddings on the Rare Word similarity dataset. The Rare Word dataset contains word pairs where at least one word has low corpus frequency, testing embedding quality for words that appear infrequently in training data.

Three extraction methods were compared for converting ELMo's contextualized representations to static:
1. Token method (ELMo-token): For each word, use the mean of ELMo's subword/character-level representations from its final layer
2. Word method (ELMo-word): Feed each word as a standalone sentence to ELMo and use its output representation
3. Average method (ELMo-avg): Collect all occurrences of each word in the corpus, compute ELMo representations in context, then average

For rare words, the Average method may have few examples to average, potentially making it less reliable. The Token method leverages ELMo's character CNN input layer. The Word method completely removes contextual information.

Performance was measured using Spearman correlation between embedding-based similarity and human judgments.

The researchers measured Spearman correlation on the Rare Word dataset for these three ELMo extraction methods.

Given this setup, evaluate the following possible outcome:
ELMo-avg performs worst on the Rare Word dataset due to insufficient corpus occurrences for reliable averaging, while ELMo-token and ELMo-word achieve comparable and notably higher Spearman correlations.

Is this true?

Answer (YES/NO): NO